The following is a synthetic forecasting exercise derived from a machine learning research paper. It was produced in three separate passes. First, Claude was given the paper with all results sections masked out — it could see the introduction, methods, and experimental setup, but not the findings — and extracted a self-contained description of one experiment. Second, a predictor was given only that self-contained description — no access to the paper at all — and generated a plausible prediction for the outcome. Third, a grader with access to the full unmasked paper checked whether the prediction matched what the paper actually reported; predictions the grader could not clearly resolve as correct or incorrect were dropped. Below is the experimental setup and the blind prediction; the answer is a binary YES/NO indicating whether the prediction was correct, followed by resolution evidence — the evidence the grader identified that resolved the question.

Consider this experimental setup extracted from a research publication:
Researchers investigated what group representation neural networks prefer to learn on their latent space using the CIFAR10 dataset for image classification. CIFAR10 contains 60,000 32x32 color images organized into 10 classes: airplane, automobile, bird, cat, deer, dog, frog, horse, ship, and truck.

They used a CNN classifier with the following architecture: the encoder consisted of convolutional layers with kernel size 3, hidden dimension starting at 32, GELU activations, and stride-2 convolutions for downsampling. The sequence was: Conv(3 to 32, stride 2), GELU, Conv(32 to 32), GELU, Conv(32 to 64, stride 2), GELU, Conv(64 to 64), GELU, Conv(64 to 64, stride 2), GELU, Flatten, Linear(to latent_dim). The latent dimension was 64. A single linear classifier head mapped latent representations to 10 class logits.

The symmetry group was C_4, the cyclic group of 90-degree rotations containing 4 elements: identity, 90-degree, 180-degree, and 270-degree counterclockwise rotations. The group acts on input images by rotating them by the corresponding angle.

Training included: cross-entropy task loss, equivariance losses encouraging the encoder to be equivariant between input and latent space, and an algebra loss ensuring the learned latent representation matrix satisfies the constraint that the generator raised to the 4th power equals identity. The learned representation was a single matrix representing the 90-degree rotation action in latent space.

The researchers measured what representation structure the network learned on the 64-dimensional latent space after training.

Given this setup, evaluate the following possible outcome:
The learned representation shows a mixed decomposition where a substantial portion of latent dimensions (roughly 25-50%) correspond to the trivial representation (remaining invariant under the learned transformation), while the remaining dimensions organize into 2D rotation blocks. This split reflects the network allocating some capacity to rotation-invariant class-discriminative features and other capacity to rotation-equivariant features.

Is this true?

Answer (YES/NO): NO